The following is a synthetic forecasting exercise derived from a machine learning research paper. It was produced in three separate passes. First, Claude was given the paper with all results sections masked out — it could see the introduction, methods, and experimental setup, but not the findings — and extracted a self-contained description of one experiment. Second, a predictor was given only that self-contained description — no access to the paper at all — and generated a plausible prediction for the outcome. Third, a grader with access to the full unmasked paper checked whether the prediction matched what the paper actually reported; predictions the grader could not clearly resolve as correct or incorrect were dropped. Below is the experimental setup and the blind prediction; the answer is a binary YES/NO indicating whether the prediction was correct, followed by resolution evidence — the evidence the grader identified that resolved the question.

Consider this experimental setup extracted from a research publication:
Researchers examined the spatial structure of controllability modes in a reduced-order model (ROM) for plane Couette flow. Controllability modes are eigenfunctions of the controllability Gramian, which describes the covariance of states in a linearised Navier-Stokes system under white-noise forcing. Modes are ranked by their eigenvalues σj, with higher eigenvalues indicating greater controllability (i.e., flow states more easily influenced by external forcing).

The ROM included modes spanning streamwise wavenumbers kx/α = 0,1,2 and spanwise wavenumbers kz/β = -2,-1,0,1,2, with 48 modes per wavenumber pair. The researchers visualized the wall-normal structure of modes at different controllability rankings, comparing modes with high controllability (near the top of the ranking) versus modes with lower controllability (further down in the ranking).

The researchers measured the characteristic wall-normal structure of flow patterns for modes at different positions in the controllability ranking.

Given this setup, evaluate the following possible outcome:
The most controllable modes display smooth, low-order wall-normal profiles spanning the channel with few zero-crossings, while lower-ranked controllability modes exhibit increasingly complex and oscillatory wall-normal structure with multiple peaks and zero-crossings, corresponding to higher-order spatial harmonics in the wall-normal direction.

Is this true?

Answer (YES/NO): YES